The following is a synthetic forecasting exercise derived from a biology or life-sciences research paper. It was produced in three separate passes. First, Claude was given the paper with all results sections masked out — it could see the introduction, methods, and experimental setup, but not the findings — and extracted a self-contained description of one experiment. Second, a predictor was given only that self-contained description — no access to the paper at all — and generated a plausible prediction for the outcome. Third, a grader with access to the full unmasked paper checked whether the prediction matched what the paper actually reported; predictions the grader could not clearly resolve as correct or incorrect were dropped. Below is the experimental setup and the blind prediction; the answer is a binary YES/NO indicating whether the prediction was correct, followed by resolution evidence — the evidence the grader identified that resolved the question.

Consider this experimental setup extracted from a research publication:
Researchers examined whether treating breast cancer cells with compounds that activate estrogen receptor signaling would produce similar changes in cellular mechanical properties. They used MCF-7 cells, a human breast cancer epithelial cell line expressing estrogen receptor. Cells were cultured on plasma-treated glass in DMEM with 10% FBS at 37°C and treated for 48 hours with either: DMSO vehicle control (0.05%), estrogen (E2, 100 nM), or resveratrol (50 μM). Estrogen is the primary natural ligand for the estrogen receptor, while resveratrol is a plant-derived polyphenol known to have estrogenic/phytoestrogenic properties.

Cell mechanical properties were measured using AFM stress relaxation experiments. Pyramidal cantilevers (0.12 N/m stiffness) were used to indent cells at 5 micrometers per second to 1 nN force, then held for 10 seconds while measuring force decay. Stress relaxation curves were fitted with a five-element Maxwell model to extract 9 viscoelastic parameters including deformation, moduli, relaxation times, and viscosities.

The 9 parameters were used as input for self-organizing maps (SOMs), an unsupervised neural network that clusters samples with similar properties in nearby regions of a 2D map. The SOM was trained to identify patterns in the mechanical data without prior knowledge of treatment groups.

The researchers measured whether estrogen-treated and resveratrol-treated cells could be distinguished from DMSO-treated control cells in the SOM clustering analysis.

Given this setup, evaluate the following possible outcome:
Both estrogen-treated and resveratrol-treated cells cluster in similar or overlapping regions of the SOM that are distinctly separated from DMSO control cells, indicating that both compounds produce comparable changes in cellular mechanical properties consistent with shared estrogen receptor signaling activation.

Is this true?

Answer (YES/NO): NO